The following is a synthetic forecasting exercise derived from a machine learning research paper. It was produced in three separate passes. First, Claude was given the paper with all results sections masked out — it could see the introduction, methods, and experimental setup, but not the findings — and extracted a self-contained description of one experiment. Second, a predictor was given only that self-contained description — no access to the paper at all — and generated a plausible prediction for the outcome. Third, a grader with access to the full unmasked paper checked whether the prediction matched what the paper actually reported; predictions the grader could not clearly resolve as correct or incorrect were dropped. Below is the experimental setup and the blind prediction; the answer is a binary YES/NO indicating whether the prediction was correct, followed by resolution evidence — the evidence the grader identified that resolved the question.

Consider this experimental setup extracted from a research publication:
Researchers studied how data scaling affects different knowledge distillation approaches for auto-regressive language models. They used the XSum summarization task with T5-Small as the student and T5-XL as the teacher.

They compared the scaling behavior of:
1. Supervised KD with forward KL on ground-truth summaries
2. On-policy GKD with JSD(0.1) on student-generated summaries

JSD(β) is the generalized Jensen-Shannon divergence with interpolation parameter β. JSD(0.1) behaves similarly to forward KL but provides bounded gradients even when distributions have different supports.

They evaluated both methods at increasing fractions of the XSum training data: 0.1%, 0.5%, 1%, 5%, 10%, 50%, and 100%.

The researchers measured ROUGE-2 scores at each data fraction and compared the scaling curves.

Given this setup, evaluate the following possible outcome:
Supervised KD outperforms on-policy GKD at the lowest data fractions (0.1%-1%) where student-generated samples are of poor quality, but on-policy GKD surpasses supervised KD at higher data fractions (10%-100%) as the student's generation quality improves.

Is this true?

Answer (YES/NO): NO